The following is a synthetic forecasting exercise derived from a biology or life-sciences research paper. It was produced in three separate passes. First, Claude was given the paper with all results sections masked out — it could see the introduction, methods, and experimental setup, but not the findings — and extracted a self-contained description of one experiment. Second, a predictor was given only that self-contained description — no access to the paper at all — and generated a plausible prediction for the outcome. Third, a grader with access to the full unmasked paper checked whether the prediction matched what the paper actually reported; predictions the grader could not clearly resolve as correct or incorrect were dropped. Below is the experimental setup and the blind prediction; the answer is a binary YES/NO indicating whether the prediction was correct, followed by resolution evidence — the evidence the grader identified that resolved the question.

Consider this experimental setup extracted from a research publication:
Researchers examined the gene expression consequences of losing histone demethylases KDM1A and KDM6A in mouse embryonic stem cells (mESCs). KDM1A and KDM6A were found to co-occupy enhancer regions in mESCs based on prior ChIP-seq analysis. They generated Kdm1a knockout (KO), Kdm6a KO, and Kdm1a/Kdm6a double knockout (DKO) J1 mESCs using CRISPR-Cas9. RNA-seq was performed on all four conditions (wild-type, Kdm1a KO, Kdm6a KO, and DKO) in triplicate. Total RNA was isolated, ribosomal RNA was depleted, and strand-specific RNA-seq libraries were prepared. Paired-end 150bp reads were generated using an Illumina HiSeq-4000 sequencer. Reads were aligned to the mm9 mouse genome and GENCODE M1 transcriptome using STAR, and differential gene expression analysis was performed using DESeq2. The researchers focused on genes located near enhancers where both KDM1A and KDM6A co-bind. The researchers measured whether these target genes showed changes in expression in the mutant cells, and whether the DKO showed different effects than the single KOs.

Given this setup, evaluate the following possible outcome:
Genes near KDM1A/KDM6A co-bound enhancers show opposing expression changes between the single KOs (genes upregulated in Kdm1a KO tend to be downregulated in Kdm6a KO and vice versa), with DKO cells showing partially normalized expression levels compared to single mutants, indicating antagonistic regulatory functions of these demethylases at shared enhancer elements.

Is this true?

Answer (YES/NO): NO